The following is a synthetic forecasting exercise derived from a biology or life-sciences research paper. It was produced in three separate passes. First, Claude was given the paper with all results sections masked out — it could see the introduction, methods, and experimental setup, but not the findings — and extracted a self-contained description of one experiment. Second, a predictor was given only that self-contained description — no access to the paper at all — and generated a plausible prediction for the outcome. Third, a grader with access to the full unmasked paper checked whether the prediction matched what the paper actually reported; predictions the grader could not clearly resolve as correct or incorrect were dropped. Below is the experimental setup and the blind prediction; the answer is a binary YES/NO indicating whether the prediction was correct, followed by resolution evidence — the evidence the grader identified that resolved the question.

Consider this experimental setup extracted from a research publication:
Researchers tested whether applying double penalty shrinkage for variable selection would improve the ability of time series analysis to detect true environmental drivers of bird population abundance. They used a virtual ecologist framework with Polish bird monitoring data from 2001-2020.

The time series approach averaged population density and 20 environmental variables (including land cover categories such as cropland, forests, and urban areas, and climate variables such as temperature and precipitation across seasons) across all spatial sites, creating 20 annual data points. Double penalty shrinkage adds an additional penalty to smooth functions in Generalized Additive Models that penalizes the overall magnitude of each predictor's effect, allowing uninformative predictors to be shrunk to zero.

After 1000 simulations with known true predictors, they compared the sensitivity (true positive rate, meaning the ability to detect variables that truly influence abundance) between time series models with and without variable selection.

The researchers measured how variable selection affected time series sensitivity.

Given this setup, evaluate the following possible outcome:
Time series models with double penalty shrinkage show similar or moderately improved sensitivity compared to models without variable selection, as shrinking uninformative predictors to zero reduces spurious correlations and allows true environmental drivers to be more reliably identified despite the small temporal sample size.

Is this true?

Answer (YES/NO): YES